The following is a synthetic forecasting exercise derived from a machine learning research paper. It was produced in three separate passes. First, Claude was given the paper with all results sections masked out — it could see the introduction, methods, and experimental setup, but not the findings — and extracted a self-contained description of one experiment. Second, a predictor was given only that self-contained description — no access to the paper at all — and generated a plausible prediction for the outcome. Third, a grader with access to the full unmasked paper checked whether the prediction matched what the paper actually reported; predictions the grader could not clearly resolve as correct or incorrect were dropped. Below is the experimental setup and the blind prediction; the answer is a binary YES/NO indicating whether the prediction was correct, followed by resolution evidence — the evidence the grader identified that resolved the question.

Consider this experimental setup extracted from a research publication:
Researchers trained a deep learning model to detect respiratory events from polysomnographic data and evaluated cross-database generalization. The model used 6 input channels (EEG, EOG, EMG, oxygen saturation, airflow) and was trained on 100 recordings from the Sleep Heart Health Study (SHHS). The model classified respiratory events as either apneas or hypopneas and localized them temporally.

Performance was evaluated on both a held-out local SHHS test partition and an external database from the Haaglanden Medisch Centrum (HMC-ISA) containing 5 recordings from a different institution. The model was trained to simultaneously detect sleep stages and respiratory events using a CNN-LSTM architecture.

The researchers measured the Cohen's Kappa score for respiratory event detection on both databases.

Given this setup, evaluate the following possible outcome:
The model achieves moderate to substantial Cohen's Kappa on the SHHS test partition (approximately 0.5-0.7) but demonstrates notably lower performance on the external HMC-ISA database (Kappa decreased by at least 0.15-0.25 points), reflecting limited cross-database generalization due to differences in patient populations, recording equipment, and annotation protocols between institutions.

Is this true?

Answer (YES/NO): YES